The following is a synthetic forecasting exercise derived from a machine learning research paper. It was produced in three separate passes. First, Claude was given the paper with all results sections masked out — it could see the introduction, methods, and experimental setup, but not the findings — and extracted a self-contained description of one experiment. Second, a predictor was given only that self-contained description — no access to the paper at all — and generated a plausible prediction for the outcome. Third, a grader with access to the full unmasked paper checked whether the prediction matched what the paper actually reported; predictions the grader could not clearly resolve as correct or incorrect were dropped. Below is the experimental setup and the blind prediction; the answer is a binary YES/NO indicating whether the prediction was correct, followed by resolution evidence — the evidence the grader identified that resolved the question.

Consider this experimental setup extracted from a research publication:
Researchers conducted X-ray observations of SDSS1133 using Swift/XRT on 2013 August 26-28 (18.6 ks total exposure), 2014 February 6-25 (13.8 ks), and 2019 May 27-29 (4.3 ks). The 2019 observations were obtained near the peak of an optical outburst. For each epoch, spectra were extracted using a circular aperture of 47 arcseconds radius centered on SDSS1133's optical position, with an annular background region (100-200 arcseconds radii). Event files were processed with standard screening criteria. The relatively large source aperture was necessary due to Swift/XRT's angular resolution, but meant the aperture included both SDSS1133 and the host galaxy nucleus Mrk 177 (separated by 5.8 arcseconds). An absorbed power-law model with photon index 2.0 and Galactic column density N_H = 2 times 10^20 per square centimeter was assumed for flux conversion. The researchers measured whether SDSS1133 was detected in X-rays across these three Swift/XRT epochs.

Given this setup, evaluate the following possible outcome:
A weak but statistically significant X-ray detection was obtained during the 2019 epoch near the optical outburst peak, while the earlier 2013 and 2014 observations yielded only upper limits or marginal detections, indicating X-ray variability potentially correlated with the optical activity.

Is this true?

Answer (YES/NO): NO